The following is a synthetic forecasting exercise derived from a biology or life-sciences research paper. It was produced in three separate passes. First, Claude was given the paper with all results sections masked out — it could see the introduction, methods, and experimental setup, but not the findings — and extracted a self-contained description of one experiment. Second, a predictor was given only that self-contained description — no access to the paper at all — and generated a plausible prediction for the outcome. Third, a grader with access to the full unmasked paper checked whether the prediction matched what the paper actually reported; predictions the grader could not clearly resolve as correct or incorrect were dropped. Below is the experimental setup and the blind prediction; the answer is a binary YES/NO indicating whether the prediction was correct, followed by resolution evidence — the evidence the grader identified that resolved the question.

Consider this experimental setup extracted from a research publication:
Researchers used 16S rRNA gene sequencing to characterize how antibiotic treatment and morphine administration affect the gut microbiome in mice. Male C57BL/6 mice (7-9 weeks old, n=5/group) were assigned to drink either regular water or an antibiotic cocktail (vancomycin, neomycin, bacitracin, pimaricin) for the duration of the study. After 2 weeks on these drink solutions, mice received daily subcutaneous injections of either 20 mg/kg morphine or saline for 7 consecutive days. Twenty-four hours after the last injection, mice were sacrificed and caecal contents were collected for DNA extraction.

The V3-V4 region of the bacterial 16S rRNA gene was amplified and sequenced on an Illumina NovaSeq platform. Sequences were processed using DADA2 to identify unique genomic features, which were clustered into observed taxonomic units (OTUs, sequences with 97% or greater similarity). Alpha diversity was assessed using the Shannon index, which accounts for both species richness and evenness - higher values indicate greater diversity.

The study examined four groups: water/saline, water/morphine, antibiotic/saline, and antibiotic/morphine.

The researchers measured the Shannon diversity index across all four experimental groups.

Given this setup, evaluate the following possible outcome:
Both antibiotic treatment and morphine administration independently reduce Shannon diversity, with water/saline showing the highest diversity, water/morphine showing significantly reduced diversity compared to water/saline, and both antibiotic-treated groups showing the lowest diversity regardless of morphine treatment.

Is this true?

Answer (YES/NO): NO